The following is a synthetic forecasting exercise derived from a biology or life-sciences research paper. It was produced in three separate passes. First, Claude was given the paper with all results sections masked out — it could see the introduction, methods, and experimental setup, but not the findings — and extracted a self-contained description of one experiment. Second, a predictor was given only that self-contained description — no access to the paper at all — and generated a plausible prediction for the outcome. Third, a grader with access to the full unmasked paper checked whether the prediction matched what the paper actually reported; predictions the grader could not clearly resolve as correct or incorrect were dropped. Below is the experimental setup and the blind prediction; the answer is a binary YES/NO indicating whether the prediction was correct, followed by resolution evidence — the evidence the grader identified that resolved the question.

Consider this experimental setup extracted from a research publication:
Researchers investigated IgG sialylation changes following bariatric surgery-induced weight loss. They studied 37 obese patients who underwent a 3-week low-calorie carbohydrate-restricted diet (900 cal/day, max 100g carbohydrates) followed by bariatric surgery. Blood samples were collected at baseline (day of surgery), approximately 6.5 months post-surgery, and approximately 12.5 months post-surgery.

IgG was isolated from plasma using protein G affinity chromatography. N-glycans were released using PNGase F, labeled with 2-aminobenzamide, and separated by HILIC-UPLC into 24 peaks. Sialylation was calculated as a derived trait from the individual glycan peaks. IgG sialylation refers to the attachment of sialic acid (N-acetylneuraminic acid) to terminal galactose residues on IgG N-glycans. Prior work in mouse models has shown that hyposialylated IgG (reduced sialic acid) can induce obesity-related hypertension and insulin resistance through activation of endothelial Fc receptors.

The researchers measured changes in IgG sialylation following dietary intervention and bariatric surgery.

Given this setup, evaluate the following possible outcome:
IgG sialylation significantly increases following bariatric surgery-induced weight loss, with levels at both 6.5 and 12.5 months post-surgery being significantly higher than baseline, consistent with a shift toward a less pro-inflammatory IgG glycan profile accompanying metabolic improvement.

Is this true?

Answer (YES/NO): YES